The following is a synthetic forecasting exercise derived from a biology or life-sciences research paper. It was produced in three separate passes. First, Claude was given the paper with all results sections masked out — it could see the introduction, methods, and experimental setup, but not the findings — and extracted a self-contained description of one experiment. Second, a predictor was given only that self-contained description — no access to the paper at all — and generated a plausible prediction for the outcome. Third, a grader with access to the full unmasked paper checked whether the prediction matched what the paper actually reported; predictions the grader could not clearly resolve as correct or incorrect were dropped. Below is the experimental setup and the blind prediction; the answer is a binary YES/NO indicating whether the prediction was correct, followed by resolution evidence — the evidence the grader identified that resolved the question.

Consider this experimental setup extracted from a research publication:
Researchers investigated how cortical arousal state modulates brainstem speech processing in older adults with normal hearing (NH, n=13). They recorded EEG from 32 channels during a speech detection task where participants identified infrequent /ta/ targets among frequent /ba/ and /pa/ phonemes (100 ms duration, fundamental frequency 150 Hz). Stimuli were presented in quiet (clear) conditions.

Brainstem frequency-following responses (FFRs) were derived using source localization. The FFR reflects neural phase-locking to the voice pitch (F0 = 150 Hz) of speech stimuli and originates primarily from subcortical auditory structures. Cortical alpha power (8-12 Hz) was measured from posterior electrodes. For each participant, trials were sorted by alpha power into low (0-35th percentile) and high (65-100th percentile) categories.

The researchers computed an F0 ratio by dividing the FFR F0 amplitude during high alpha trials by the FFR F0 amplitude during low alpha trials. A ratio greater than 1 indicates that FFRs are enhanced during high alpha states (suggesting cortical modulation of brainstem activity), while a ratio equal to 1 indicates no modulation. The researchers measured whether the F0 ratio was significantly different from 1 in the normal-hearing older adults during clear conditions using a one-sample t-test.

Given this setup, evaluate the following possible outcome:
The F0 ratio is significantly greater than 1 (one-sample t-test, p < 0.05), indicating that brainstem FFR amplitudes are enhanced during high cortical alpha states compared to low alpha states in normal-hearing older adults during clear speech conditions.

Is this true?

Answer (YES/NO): YES